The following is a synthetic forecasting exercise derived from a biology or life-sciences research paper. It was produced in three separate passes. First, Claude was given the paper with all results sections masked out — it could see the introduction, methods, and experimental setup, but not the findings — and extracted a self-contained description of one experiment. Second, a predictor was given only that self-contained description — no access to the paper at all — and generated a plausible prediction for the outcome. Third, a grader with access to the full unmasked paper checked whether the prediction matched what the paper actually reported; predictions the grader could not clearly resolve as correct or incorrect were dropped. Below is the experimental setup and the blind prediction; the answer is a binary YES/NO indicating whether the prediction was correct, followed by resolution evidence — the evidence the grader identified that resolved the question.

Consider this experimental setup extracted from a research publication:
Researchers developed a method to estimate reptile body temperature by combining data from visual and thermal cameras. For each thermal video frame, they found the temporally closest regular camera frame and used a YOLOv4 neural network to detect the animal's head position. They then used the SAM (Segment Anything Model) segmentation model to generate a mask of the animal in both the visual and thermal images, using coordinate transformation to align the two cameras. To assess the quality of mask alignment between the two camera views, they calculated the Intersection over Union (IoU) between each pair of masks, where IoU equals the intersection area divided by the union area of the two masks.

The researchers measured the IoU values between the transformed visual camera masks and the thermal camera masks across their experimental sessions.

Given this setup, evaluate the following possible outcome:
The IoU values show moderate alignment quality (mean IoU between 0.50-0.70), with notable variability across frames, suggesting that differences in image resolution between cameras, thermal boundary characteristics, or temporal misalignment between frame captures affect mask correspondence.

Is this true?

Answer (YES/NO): YES